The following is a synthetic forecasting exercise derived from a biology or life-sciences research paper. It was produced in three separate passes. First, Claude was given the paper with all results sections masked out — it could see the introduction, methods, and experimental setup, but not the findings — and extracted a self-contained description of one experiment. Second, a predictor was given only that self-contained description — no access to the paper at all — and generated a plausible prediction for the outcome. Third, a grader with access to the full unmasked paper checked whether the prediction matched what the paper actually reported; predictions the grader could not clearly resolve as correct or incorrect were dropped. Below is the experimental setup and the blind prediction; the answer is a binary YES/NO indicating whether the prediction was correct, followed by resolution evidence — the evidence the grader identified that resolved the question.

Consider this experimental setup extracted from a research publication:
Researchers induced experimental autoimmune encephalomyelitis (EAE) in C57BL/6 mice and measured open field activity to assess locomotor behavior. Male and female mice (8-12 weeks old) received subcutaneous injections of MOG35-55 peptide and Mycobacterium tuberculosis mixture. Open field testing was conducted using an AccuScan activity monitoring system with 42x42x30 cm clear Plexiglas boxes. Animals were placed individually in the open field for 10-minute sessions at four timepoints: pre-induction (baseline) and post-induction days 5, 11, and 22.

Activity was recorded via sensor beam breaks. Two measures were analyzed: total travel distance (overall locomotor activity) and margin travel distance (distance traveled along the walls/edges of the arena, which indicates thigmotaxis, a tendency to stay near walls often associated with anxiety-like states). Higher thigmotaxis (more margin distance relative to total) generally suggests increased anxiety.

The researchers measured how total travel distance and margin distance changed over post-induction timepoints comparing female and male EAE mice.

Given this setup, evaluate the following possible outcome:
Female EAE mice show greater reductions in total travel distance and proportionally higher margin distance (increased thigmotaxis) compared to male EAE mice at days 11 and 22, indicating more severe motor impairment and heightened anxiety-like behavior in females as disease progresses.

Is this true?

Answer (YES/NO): NO